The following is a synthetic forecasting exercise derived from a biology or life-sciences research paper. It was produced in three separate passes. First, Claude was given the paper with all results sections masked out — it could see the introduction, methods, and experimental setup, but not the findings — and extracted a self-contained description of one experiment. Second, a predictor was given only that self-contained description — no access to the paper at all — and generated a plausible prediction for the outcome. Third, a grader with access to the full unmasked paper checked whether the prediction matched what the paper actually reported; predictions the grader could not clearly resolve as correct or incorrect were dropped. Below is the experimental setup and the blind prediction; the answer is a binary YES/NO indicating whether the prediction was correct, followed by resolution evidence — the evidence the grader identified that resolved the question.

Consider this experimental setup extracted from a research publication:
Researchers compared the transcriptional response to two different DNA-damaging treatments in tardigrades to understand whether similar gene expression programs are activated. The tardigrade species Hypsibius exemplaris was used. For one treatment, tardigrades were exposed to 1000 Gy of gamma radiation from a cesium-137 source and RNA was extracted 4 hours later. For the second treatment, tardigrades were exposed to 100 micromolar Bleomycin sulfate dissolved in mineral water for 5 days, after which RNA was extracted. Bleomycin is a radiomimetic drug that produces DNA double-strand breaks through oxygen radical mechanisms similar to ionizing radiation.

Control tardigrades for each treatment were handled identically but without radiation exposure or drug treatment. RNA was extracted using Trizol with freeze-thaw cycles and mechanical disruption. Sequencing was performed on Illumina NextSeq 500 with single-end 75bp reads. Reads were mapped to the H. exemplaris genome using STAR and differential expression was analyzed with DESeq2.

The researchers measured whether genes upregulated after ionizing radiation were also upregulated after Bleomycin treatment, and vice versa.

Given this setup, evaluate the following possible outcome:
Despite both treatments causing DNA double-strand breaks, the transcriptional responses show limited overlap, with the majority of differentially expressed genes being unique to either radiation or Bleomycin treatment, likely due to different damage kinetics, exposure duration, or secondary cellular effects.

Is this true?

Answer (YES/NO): NO